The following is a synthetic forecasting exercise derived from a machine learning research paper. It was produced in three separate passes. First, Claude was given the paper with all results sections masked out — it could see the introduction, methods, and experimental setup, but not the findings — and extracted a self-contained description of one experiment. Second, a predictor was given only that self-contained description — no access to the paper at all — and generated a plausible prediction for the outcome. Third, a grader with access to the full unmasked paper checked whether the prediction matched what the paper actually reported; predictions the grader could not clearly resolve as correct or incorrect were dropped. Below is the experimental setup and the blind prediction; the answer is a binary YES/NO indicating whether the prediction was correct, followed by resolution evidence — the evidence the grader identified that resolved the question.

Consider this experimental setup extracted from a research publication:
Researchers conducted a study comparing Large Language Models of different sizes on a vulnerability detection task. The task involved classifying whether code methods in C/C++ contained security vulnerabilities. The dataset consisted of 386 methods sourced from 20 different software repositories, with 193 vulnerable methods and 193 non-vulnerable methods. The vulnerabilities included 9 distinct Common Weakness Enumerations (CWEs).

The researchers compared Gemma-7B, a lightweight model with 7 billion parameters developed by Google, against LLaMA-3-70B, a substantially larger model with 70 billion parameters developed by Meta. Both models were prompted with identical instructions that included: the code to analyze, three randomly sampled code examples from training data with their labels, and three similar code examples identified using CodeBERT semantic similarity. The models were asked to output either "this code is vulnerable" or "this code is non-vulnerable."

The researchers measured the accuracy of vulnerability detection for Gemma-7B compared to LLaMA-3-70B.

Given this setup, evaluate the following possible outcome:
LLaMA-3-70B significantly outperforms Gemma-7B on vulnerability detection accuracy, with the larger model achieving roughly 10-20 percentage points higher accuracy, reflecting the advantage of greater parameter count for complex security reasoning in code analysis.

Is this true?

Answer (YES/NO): NO